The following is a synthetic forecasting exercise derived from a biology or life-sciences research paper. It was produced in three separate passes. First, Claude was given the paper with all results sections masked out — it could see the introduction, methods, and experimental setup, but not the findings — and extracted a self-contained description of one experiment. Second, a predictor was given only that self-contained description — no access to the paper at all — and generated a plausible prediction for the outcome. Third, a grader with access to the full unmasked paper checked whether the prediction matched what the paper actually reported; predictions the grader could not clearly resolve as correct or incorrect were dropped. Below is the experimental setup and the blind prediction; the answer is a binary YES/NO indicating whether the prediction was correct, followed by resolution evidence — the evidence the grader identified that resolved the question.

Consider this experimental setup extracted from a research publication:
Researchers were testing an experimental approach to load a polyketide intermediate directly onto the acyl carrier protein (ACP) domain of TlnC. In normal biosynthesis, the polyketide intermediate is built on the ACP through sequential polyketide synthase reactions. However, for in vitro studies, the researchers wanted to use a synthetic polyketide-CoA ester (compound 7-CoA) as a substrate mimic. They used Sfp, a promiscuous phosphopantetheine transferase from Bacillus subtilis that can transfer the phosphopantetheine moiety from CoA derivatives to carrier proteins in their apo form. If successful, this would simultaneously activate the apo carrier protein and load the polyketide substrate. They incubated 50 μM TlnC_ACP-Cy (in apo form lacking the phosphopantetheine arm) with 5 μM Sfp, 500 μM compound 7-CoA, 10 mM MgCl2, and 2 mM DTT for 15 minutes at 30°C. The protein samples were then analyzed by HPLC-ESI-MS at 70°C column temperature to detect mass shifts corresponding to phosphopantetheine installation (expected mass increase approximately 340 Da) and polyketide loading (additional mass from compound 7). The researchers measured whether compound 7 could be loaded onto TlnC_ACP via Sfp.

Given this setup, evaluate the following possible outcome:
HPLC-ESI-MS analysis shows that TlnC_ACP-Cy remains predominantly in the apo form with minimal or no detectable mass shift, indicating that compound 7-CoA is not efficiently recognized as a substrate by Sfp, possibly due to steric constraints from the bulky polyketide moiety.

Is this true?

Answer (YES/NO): NO